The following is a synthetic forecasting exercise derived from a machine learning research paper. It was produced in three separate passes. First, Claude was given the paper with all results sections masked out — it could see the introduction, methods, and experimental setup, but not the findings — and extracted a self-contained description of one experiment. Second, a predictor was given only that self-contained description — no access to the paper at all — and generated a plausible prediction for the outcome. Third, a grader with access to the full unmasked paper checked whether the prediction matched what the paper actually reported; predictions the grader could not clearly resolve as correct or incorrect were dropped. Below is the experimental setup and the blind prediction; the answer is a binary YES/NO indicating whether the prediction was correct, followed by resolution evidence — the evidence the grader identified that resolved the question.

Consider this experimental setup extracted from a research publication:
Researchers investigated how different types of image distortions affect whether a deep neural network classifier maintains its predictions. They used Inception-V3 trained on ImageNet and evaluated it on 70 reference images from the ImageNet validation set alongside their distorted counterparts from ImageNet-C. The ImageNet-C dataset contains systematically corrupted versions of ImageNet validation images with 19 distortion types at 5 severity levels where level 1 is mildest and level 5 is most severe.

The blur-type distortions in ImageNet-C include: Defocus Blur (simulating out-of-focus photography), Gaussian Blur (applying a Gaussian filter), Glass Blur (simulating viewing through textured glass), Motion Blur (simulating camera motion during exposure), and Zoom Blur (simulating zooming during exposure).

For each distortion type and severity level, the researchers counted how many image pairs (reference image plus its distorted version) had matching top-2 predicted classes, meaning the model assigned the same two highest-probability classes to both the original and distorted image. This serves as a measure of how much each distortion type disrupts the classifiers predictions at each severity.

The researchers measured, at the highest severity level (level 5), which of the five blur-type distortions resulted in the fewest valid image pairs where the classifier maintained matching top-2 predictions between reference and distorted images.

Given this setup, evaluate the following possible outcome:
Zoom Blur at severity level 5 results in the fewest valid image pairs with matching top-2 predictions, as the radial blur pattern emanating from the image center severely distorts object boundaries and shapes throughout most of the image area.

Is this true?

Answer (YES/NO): NO